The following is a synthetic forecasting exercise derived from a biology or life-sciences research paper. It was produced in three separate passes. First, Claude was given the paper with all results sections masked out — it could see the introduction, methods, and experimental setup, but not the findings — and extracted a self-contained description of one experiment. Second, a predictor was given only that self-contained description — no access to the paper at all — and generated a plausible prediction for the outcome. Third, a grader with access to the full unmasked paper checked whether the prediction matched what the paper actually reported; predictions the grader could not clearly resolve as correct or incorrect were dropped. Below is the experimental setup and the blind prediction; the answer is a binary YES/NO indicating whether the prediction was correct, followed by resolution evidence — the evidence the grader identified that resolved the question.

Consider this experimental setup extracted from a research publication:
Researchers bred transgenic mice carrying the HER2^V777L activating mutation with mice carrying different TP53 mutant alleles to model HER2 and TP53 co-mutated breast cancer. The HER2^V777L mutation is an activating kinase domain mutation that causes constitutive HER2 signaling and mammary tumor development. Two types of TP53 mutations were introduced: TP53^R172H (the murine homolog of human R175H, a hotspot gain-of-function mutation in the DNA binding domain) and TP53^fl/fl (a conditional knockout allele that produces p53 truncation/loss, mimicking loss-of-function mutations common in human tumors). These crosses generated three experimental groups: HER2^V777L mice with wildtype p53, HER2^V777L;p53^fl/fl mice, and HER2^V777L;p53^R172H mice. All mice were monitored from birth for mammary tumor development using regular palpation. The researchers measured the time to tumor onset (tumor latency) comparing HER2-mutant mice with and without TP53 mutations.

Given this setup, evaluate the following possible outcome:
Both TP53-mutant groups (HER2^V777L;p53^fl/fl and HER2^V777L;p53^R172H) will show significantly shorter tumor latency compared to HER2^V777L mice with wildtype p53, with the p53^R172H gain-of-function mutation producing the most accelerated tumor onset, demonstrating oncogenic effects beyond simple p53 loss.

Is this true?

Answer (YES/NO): YES